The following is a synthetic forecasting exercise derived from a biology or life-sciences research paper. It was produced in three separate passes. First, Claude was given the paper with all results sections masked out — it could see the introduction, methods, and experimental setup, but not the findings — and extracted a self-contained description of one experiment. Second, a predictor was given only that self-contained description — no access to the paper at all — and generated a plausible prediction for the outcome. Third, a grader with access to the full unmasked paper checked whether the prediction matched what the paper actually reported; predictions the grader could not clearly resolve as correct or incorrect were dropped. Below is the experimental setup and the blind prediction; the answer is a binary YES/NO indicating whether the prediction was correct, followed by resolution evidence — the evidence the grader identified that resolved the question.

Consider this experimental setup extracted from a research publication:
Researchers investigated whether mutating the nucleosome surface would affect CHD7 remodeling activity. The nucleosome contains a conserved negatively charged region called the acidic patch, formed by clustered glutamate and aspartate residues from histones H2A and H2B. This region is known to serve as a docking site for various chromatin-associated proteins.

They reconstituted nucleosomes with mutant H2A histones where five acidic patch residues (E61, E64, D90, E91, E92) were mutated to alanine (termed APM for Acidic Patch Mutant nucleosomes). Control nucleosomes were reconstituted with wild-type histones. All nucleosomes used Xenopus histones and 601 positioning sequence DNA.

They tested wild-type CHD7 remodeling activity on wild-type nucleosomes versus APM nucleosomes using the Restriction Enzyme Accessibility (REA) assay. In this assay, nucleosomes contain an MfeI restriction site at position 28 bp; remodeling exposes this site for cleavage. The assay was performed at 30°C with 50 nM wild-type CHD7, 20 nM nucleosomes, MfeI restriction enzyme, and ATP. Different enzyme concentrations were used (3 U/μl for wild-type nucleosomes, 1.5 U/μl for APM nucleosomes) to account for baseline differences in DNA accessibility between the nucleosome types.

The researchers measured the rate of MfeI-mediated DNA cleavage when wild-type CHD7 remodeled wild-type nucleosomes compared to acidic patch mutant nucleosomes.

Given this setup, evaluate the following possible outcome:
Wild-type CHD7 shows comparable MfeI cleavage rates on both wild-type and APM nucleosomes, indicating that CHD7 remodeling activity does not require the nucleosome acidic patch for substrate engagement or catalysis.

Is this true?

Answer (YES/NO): NO